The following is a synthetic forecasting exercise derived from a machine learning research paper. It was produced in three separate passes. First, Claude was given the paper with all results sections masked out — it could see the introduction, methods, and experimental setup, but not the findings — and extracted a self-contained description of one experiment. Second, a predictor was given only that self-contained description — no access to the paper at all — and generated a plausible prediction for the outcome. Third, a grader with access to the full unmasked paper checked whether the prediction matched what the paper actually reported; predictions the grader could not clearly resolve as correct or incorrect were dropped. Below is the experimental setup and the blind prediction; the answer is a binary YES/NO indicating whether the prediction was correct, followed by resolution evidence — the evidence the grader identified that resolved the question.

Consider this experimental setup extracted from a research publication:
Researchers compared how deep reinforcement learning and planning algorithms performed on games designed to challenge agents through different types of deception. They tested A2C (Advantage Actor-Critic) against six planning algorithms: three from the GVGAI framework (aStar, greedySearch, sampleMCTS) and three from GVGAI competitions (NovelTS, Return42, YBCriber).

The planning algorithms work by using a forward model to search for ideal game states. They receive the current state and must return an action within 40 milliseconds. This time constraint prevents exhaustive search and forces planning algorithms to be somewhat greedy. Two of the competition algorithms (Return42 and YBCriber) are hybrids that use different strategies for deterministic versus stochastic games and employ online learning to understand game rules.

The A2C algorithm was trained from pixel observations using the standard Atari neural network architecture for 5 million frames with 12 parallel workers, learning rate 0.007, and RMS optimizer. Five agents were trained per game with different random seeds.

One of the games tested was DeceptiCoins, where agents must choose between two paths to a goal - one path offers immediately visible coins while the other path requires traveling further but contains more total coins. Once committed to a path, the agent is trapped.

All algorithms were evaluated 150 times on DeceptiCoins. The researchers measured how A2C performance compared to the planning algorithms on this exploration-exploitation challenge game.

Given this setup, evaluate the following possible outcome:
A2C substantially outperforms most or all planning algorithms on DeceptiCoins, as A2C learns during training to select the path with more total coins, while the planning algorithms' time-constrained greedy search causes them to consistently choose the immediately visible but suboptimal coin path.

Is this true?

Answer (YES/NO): NO